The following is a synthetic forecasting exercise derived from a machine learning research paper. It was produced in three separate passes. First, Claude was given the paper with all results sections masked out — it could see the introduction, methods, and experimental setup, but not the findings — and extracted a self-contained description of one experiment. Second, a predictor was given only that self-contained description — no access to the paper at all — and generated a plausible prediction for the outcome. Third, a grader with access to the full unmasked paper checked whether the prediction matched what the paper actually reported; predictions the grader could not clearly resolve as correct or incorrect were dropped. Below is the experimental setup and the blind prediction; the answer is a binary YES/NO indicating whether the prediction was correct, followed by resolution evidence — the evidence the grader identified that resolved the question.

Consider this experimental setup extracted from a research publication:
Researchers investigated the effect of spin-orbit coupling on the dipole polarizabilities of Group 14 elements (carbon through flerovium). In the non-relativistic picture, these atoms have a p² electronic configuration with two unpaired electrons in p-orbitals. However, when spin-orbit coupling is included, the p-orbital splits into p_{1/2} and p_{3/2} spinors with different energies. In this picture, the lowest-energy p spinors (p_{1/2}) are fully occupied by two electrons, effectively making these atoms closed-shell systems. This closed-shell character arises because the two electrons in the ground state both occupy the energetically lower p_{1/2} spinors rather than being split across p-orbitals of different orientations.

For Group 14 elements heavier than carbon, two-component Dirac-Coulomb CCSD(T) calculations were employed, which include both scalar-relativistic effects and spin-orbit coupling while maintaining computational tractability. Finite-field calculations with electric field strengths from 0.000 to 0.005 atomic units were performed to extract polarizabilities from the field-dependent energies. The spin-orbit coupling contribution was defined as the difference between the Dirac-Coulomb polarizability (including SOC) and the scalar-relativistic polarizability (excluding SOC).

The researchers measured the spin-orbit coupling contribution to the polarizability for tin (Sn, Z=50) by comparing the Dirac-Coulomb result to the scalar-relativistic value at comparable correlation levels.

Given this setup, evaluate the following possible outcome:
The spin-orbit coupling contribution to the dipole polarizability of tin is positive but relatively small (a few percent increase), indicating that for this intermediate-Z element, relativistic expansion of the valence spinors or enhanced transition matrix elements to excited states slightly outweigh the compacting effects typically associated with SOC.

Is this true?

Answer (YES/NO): NO